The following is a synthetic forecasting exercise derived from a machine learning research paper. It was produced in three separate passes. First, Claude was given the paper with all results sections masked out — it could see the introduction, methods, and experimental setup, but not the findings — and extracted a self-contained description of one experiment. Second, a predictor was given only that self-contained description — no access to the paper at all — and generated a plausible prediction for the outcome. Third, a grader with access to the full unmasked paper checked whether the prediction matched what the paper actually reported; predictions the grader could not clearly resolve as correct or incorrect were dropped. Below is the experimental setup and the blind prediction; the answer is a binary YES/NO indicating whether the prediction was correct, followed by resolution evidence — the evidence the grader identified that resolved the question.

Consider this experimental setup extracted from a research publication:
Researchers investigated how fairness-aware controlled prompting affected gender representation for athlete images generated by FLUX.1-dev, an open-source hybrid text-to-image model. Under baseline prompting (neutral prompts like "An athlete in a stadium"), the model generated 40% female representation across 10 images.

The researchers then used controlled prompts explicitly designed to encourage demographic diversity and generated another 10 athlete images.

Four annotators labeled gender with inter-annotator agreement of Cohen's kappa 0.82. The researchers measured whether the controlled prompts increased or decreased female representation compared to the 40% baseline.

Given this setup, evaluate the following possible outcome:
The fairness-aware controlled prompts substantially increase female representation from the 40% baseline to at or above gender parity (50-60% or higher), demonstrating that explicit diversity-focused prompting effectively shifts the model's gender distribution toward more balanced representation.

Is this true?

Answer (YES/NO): NO